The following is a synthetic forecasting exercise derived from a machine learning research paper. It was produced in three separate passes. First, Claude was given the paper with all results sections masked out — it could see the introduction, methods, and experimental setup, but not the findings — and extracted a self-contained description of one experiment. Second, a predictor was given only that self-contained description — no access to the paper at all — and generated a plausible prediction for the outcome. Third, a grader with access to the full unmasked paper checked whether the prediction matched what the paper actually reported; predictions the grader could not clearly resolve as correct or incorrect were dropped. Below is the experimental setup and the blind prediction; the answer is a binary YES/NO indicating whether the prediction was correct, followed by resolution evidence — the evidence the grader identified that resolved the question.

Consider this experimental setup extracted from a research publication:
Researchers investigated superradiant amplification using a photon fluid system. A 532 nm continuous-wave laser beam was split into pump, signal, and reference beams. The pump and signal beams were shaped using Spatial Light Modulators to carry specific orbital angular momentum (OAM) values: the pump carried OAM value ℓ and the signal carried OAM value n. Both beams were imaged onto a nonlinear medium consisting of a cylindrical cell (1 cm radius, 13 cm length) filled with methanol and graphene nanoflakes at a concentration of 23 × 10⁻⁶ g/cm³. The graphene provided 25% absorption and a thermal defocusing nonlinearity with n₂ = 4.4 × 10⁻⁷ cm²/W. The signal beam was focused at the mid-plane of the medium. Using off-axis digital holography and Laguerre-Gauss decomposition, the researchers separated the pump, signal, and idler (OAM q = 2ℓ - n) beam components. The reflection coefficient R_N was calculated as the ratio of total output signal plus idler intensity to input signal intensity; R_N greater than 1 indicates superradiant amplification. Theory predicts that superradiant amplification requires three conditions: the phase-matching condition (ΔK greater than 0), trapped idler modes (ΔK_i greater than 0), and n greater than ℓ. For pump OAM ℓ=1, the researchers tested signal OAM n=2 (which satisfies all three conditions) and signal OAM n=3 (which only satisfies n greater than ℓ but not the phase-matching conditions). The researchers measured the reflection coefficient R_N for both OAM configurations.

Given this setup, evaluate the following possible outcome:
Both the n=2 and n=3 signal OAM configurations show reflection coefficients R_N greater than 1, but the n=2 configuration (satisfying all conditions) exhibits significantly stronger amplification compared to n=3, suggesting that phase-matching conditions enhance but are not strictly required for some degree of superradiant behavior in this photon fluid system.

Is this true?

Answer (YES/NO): NO